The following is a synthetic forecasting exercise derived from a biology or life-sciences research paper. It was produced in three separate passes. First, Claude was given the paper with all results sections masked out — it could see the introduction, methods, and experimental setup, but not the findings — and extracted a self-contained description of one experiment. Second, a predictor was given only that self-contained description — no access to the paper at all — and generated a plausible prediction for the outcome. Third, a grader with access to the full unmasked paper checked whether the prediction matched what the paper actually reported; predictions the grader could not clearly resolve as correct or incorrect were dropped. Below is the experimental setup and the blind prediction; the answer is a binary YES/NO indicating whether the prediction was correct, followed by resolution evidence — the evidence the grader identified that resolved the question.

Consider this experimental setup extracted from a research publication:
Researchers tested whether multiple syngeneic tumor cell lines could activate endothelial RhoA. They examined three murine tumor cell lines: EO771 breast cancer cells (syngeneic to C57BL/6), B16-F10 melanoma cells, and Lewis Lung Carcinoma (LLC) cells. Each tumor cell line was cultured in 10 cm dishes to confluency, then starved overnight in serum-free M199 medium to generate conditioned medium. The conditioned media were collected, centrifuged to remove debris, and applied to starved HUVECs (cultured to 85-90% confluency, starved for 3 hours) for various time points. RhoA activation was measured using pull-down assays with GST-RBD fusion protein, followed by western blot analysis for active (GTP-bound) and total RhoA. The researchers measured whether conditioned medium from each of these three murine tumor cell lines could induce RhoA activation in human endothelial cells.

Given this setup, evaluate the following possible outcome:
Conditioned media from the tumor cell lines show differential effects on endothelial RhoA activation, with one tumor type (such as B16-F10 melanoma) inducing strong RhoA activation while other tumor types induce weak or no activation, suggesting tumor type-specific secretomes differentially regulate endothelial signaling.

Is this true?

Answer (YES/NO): NO